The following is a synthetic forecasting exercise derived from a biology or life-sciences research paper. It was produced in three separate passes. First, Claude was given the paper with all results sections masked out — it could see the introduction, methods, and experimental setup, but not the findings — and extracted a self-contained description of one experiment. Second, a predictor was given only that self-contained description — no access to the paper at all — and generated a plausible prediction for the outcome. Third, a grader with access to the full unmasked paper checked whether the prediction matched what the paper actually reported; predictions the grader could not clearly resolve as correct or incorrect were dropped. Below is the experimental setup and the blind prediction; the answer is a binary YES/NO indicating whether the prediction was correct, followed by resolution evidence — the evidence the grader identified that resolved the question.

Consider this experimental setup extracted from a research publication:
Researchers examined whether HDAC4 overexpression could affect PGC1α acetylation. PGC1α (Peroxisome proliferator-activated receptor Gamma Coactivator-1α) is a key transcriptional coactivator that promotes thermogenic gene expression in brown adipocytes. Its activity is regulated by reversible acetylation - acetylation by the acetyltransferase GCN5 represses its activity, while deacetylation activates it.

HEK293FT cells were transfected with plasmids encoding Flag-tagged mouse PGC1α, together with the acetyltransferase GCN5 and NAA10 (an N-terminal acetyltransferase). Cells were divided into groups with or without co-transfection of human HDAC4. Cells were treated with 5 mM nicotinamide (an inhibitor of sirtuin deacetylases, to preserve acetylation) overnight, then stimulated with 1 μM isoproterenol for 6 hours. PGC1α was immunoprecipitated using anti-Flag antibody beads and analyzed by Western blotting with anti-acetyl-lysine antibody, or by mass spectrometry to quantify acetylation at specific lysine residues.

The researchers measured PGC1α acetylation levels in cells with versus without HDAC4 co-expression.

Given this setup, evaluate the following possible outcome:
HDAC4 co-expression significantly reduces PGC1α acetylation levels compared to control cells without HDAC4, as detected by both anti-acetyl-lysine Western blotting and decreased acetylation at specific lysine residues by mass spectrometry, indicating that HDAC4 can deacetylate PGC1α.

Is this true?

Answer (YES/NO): YES